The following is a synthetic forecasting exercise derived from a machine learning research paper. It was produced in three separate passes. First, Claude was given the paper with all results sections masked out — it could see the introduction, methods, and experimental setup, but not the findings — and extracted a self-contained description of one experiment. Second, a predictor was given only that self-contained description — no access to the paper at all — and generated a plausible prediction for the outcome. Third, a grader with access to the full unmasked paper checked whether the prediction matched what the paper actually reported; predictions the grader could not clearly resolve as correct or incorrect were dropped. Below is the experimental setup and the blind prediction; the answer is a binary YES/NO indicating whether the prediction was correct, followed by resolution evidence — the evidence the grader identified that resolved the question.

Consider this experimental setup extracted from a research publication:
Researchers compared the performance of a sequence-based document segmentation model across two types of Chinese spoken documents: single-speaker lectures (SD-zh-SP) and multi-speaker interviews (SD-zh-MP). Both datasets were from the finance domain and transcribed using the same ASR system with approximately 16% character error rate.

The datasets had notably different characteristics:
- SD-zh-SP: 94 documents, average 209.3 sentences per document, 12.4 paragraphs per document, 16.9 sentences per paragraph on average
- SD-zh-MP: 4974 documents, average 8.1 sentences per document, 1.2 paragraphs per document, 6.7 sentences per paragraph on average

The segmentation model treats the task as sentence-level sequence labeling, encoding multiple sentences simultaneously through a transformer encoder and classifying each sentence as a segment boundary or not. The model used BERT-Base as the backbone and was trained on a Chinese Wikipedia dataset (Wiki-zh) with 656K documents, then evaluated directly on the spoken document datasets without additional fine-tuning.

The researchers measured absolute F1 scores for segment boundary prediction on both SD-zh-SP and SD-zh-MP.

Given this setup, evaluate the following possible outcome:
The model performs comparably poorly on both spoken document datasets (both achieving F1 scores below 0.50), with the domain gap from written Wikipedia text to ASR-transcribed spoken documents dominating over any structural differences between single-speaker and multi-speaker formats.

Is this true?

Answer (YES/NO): NO